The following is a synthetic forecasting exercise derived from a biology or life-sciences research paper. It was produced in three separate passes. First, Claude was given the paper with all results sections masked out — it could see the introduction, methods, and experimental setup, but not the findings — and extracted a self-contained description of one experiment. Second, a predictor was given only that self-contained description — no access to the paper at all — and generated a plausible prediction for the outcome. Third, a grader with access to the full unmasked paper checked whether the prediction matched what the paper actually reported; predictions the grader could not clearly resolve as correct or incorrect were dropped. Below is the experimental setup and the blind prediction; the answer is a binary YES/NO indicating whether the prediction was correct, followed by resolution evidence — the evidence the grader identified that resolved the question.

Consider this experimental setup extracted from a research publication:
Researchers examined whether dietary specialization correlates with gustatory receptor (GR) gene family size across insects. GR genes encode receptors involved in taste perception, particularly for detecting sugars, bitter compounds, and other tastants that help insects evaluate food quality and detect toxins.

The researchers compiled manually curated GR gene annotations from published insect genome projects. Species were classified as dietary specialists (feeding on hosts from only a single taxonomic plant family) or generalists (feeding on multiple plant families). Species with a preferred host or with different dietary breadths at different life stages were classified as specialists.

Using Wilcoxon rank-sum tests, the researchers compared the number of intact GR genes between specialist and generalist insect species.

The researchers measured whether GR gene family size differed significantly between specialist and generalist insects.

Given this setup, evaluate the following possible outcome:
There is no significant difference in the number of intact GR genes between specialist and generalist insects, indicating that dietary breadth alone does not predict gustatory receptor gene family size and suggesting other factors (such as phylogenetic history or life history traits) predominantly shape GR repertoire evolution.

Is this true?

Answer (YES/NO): YES